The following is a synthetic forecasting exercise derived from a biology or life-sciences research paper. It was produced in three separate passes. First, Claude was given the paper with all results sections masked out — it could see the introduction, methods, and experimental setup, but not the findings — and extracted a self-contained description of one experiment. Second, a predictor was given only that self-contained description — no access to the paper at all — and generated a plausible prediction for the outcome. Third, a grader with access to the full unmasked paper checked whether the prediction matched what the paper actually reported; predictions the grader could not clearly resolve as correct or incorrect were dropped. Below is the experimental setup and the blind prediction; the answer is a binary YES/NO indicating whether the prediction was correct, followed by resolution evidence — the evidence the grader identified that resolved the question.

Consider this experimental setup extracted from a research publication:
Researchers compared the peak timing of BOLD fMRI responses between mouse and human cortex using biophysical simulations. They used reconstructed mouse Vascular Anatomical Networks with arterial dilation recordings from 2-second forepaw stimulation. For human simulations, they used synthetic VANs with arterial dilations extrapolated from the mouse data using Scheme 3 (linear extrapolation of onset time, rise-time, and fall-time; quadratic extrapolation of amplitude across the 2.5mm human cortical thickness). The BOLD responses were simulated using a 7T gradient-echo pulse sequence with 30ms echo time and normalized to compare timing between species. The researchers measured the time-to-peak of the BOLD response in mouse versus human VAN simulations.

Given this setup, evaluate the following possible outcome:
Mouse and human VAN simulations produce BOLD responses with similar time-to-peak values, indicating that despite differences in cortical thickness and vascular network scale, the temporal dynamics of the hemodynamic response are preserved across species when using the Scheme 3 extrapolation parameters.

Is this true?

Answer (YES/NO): NO